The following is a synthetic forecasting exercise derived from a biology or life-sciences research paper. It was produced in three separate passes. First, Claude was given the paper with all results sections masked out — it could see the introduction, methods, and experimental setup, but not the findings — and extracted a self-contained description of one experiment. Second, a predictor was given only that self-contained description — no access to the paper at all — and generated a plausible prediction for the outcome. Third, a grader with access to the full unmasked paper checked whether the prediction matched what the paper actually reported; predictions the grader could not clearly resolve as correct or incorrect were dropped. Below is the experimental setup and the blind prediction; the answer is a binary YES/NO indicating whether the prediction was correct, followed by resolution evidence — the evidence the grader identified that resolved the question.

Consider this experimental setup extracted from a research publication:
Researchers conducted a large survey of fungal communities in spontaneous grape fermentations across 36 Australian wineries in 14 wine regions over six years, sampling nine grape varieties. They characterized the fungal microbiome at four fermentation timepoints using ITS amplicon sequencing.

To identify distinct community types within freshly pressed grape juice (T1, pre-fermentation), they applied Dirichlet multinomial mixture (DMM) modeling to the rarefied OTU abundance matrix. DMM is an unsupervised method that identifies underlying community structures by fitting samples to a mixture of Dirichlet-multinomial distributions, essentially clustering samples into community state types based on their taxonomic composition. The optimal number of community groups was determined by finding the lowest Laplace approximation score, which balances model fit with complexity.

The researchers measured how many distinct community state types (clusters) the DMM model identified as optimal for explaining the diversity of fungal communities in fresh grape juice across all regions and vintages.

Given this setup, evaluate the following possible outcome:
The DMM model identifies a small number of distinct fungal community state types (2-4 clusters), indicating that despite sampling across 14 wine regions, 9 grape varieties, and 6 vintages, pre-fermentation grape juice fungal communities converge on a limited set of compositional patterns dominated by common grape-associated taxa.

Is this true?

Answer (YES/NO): YES